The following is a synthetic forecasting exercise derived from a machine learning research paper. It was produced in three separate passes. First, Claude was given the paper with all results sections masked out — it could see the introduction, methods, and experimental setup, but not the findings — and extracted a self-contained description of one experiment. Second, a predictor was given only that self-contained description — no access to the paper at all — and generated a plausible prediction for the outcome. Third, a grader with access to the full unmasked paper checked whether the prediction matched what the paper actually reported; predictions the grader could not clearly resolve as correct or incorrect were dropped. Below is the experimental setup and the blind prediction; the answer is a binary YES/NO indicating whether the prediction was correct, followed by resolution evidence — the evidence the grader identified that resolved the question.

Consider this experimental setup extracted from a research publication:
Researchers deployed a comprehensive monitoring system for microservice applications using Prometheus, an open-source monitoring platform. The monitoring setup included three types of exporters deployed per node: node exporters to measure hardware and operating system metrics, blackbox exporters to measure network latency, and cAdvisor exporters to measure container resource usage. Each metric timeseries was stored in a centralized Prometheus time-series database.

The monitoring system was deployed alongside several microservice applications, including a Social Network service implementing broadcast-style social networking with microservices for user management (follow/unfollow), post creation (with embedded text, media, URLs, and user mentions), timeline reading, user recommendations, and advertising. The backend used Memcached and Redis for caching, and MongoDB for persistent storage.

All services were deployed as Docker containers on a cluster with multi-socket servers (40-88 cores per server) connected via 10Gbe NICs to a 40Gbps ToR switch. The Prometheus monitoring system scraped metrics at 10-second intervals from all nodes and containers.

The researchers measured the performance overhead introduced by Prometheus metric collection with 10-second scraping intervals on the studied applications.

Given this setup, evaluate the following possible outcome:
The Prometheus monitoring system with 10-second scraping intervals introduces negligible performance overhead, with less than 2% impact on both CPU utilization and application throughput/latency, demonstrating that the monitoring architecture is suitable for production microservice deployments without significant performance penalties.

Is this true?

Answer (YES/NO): NO